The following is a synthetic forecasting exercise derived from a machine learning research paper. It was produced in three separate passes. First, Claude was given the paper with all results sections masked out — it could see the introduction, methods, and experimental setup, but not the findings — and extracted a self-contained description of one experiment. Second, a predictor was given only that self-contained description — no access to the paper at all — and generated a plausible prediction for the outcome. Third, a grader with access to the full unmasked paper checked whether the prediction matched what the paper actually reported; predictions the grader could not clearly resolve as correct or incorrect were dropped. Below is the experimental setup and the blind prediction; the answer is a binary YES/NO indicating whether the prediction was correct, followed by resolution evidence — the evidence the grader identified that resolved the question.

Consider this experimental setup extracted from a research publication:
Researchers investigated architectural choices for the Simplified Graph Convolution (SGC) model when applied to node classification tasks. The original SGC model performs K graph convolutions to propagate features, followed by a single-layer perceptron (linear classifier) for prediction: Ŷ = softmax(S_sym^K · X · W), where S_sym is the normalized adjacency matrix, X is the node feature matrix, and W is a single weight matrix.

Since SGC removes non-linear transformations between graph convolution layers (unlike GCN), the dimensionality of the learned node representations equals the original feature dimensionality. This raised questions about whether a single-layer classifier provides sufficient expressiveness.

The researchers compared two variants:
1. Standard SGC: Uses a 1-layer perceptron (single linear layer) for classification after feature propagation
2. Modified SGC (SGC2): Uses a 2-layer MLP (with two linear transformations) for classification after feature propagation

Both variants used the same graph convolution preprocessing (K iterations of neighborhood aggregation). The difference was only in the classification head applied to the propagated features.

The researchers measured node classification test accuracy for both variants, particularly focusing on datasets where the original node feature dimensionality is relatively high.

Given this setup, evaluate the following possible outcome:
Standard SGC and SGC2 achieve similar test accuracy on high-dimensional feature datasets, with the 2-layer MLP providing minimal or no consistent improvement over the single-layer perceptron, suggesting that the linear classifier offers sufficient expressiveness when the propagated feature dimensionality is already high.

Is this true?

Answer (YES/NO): NO